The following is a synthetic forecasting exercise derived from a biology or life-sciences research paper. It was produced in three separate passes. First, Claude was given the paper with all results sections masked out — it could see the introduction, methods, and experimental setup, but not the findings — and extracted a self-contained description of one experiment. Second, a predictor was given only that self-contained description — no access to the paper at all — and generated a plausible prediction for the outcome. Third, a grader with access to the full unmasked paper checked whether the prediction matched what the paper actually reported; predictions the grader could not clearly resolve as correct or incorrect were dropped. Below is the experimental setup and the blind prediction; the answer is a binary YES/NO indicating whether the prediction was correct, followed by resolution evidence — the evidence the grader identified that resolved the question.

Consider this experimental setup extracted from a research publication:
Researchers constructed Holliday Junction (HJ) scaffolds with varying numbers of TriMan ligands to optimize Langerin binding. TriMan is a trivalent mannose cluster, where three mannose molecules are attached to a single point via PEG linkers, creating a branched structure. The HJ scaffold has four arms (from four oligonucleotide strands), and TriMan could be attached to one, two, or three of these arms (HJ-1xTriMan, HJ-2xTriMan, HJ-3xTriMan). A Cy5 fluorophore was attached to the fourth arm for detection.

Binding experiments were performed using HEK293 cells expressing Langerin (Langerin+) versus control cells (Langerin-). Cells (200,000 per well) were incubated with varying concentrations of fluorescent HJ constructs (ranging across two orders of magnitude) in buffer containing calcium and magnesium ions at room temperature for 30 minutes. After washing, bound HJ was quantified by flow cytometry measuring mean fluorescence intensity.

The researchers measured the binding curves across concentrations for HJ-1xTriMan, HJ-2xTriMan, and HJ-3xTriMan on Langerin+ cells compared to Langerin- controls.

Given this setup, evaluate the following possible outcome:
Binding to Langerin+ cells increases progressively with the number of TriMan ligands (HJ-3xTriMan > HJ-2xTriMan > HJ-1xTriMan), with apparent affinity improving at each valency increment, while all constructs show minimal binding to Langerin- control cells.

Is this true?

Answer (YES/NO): YES